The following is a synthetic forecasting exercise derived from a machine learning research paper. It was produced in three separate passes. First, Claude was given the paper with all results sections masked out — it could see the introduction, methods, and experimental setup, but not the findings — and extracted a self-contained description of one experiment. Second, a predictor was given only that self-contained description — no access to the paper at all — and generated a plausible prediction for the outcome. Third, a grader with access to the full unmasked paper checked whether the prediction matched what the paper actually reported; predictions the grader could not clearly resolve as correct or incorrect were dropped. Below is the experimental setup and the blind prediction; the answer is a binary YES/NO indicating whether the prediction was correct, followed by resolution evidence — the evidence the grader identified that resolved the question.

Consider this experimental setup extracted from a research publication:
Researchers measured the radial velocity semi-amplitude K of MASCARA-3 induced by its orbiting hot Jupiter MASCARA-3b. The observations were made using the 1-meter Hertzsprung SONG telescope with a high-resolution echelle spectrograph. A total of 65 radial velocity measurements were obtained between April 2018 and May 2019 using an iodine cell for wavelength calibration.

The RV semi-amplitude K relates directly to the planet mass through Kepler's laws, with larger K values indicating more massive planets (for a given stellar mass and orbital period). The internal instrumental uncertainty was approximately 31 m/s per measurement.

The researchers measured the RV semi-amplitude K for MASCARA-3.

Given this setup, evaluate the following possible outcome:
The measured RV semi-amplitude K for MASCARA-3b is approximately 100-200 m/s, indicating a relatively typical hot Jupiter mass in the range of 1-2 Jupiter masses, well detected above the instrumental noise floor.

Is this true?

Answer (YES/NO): NO